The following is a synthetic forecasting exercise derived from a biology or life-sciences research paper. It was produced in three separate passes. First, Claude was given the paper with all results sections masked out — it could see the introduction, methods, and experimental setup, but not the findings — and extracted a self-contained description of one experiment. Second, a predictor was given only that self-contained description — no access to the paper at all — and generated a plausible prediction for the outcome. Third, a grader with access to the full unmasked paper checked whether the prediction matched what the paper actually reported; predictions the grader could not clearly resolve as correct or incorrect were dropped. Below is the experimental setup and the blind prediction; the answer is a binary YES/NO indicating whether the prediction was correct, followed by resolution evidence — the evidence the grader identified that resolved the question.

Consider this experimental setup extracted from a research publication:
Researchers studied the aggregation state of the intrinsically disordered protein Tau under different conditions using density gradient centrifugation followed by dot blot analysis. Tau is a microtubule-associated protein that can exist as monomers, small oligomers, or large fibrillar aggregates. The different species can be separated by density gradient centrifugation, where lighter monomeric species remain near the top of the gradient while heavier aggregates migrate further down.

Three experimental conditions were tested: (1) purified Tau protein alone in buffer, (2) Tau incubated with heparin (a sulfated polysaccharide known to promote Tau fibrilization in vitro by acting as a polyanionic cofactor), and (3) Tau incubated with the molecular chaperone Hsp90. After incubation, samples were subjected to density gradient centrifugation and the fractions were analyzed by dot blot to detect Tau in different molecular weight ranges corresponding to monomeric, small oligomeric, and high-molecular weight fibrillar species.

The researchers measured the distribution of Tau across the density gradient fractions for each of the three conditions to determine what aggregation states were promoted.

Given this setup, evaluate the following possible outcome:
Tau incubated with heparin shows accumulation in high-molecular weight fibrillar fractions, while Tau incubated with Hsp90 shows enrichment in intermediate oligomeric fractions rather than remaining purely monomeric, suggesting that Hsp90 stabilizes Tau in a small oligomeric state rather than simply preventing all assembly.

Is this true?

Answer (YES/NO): YES